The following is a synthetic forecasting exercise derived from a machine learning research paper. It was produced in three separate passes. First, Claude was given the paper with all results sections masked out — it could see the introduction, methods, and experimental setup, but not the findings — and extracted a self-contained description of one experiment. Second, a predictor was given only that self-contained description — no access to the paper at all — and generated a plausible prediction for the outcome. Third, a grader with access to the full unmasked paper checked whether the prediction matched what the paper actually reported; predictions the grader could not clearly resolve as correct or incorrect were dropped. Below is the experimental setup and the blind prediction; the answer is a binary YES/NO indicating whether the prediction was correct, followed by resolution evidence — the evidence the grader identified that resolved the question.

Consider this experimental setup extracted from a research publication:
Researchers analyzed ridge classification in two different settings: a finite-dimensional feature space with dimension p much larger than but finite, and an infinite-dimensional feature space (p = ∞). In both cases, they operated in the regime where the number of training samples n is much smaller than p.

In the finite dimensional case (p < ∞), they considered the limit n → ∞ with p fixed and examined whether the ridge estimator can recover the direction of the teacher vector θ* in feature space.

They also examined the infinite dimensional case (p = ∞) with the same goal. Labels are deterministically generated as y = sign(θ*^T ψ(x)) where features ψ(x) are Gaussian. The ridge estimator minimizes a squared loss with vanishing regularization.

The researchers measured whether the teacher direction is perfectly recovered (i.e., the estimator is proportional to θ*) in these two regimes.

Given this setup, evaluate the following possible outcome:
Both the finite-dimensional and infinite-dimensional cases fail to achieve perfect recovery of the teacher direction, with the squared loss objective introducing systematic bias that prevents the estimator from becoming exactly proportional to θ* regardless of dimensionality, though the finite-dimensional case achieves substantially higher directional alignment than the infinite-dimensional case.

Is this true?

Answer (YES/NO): NO